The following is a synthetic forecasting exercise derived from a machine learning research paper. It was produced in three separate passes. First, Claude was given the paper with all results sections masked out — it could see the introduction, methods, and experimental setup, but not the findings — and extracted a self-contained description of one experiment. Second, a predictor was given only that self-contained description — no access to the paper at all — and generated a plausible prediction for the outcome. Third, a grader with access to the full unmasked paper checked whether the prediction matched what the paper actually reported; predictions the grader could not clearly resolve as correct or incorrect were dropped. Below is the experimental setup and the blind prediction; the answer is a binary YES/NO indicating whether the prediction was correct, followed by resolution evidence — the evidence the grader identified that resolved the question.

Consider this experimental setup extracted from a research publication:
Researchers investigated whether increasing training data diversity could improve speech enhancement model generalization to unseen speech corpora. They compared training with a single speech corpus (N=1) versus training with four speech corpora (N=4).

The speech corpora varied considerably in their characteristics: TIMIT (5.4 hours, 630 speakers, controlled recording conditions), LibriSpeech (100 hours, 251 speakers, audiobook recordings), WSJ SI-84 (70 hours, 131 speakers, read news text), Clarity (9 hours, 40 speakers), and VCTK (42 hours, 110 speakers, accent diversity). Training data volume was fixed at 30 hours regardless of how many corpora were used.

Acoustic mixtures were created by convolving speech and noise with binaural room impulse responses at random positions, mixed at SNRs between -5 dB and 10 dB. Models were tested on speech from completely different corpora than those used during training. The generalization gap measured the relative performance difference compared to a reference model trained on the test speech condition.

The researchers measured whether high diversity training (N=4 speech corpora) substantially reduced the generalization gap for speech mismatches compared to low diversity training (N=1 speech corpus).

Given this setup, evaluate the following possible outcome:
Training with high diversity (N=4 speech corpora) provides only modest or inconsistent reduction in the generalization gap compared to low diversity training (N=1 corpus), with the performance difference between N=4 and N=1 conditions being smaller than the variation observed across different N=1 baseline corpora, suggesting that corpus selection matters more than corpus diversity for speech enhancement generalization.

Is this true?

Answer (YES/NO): NO